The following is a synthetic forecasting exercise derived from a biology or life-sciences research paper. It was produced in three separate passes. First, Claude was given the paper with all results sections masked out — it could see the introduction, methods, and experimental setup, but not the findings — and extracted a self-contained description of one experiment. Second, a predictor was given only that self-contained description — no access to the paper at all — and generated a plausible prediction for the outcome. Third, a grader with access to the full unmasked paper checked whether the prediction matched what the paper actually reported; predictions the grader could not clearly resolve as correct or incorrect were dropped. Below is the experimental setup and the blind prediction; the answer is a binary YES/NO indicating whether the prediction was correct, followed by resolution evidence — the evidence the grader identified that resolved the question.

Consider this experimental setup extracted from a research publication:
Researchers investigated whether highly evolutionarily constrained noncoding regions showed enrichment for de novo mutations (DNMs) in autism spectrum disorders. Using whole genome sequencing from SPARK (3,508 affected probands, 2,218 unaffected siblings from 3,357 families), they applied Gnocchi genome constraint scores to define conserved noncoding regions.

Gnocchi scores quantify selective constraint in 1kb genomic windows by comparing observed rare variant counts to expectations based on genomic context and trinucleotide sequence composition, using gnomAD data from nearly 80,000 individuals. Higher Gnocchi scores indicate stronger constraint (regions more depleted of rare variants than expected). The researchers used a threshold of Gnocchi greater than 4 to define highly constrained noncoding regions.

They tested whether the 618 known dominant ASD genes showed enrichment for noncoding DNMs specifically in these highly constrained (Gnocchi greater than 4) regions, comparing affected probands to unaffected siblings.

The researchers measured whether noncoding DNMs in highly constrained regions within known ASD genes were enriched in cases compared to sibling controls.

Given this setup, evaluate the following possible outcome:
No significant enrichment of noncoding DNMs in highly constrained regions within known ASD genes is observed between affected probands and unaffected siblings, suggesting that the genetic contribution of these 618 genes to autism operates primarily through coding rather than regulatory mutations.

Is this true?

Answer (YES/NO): YES